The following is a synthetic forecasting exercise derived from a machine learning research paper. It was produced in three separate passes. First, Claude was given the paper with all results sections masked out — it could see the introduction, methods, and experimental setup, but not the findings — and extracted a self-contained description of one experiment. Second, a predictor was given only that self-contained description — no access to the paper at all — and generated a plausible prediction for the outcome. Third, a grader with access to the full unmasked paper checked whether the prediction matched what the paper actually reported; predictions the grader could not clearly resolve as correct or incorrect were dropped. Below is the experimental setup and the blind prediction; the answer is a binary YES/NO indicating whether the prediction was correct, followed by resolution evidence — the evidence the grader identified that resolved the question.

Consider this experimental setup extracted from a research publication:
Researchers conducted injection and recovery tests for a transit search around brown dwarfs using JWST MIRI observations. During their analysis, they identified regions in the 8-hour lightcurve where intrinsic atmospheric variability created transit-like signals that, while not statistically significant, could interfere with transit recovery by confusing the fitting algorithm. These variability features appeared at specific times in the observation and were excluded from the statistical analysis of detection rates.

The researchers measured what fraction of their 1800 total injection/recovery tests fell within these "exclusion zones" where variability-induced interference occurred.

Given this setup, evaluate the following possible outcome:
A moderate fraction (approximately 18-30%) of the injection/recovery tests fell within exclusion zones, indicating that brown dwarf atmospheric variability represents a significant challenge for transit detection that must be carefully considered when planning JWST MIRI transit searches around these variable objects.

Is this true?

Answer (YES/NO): NO